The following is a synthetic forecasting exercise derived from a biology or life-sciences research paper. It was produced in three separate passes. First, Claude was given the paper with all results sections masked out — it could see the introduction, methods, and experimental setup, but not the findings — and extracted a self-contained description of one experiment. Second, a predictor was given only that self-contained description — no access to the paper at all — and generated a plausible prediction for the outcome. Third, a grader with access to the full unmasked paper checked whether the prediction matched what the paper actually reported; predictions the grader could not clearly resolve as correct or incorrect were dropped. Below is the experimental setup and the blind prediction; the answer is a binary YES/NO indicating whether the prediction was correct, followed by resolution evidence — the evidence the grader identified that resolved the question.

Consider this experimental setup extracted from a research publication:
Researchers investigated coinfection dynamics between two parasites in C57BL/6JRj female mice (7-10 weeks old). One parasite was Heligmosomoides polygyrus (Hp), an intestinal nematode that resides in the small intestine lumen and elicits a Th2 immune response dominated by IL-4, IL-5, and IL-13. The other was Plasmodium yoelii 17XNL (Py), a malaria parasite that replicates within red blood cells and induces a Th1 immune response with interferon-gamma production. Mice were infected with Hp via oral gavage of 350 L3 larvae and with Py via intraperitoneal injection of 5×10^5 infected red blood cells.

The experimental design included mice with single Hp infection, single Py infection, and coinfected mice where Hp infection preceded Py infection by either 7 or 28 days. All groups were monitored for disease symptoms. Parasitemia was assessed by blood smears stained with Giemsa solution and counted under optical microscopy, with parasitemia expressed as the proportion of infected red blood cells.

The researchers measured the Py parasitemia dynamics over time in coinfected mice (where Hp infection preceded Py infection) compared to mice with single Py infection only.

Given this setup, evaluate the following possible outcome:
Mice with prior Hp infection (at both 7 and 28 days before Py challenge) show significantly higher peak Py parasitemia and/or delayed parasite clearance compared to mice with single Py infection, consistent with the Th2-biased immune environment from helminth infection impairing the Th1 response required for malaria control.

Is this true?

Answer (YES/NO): YES